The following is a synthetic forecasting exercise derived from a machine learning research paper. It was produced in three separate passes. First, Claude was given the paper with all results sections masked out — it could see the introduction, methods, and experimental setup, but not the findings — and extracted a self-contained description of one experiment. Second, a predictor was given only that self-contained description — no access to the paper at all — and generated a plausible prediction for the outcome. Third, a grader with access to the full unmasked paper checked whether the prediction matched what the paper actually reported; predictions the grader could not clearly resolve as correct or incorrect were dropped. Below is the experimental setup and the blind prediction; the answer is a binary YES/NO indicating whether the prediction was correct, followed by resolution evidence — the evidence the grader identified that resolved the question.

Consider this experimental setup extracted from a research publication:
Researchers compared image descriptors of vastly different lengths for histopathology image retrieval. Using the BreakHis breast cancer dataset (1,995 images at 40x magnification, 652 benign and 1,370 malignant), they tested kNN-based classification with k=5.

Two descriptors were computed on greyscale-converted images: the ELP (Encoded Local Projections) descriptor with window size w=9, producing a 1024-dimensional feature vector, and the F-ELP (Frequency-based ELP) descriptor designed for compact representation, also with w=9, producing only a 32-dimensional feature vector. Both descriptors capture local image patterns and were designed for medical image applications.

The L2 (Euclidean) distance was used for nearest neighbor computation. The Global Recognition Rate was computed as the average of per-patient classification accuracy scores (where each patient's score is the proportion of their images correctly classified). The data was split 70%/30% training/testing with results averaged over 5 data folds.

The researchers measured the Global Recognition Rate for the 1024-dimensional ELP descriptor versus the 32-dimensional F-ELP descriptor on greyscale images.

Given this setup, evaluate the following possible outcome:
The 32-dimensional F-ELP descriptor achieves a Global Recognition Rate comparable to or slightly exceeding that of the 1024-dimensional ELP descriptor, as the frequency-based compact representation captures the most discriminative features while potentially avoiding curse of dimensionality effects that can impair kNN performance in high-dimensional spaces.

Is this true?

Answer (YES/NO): YES